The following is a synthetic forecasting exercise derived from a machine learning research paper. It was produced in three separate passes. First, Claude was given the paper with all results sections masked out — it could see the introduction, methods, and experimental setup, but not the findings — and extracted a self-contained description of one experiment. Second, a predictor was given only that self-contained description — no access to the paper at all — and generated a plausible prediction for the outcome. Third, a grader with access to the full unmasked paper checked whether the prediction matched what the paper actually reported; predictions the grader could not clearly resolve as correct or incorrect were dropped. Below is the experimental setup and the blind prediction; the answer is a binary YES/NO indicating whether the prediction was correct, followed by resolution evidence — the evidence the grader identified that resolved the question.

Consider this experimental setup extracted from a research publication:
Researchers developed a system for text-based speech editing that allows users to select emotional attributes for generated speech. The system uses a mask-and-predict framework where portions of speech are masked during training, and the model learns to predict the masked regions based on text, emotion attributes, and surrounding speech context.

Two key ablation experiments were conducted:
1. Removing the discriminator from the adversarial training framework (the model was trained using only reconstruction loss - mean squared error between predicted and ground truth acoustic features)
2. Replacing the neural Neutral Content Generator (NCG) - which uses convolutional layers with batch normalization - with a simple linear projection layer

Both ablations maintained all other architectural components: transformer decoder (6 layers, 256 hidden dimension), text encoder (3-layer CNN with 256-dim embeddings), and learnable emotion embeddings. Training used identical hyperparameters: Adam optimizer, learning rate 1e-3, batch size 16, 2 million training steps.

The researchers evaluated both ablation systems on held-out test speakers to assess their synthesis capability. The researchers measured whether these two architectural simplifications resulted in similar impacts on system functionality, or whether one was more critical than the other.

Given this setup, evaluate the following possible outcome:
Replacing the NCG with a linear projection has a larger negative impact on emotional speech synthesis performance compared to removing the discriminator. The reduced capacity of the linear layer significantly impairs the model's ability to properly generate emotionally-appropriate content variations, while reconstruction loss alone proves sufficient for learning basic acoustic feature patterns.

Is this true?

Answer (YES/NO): NO